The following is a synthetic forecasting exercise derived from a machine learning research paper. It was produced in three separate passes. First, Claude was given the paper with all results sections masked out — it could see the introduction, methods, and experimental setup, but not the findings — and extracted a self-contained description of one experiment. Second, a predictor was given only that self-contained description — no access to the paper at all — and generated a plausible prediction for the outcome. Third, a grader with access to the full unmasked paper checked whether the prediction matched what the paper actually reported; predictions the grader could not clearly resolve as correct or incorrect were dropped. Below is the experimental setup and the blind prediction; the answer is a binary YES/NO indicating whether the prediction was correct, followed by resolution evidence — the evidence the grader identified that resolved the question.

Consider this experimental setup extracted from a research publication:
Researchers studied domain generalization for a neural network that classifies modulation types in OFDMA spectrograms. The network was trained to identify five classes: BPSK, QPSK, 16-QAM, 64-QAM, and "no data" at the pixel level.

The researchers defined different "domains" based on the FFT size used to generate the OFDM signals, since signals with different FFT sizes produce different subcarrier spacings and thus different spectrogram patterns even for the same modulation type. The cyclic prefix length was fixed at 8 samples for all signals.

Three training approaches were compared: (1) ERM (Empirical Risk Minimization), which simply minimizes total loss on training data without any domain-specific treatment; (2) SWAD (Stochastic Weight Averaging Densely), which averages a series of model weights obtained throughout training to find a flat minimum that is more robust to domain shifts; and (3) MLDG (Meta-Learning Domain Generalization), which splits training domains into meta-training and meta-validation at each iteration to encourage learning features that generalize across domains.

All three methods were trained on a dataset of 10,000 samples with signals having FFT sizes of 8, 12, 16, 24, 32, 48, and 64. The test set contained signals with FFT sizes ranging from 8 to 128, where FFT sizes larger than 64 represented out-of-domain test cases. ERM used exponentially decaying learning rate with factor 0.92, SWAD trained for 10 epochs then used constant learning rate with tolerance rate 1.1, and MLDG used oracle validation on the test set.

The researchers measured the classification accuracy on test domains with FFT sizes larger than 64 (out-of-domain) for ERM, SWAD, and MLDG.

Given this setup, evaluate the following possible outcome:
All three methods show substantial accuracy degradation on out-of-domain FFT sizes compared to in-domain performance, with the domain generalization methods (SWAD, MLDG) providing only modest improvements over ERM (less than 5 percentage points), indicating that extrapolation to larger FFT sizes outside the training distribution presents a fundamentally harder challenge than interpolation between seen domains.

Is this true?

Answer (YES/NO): NO